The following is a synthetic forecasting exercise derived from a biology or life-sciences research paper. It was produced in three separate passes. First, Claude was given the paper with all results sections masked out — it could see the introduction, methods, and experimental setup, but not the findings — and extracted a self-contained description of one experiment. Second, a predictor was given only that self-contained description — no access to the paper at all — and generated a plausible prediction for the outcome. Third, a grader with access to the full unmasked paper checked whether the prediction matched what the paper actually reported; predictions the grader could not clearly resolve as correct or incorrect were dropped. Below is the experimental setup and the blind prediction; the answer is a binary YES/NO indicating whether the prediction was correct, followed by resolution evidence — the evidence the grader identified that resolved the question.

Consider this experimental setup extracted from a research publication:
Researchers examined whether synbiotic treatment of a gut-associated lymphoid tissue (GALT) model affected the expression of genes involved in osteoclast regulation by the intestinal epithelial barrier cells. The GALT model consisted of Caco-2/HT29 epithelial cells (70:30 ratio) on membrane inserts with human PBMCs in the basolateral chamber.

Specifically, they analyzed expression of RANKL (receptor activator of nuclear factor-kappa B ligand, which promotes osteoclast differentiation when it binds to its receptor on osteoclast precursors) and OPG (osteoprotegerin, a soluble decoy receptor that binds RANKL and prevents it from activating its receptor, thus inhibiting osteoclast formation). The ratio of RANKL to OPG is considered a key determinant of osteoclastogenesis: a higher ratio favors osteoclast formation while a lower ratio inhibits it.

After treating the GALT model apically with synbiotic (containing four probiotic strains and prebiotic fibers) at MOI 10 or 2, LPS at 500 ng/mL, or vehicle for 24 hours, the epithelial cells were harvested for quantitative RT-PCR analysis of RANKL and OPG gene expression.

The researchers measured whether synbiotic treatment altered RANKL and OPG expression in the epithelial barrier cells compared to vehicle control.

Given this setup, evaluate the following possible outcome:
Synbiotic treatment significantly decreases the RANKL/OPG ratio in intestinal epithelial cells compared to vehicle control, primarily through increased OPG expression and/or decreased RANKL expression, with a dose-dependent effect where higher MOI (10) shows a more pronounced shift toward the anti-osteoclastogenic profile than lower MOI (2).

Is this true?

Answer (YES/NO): NO